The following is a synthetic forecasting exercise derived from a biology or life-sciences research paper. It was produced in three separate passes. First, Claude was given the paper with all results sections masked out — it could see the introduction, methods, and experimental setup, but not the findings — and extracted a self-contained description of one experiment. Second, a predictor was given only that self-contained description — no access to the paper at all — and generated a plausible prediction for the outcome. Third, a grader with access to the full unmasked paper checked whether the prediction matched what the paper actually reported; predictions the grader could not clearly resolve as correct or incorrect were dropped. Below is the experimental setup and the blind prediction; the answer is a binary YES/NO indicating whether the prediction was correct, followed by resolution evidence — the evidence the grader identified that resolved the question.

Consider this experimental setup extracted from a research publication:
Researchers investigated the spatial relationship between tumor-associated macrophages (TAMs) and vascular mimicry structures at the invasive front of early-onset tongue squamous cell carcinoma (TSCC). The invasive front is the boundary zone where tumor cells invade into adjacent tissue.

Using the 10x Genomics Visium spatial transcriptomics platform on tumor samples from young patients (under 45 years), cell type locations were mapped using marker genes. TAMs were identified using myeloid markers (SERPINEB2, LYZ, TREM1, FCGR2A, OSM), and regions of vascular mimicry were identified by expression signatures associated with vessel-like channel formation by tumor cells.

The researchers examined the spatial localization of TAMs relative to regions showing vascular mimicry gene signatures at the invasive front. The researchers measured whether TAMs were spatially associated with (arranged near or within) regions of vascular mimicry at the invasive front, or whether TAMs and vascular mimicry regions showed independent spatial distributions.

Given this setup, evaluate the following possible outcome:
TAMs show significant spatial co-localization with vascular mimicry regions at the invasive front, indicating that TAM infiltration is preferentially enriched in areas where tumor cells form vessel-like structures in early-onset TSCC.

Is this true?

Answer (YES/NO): YES